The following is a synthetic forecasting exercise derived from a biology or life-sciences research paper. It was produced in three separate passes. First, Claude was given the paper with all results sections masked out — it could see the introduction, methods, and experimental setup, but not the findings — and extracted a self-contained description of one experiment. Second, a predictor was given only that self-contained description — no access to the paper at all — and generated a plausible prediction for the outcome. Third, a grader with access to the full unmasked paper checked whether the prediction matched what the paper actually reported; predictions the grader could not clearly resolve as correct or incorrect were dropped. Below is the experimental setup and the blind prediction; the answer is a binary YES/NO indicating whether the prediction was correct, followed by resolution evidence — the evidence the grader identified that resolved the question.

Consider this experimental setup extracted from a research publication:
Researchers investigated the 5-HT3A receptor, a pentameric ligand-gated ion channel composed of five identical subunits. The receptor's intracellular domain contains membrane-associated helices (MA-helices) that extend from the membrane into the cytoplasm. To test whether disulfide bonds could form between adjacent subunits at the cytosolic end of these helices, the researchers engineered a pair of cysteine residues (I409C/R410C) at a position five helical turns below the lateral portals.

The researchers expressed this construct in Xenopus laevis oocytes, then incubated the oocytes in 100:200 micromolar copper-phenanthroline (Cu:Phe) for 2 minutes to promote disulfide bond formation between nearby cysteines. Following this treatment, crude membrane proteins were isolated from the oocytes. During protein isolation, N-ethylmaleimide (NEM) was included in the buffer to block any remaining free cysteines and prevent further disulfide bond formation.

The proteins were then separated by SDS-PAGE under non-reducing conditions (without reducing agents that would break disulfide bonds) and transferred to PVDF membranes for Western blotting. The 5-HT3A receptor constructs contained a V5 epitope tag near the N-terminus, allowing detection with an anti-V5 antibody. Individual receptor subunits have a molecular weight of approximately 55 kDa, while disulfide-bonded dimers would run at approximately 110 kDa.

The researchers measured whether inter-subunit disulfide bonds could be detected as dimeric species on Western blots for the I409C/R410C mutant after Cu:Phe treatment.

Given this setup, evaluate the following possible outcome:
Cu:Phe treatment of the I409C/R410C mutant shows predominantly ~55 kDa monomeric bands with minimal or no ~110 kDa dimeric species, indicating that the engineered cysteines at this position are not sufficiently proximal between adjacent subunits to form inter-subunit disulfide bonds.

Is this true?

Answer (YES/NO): NO